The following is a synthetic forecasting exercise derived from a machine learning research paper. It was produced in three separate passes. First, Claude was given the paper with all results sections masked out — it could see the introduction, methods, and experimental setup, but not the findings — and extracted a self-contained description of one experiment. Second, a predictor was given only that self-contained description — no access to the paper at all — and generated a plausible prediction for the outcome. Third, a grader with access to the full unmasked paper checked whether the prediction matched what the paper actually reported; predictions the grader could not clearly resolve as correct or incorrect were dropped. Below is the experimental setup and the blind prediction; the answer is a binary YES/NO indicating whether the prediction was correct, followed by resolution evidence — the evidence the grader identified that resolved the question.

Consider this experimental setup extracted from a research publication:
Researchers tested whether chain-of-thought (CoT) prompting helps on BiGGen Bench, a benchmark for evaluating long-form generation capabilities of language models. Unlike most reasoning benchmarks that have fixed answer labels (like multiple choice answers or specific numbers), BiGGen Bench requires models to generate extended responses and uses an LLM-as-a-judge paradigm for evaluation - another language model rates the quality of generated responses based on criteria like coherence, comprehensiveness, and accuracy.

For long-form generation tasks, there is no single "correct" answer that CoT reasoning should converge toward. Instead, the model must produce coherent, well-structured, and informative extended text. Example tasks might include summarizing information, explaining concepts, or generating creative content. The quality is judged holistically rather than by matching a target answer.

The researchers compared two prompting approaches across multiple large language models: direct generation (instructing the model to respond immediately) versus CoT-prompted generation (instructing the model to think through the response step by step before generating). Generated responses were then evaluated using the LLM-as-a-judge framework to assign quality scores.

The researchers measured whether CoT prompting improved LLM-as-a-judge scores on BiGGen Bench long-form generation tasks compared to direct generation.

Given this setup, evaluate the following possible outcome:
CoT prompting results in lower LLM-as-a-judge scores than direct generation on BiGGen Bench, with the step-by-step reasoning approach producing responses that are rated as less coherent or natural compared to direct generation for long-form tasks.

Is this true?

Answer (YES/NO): NO